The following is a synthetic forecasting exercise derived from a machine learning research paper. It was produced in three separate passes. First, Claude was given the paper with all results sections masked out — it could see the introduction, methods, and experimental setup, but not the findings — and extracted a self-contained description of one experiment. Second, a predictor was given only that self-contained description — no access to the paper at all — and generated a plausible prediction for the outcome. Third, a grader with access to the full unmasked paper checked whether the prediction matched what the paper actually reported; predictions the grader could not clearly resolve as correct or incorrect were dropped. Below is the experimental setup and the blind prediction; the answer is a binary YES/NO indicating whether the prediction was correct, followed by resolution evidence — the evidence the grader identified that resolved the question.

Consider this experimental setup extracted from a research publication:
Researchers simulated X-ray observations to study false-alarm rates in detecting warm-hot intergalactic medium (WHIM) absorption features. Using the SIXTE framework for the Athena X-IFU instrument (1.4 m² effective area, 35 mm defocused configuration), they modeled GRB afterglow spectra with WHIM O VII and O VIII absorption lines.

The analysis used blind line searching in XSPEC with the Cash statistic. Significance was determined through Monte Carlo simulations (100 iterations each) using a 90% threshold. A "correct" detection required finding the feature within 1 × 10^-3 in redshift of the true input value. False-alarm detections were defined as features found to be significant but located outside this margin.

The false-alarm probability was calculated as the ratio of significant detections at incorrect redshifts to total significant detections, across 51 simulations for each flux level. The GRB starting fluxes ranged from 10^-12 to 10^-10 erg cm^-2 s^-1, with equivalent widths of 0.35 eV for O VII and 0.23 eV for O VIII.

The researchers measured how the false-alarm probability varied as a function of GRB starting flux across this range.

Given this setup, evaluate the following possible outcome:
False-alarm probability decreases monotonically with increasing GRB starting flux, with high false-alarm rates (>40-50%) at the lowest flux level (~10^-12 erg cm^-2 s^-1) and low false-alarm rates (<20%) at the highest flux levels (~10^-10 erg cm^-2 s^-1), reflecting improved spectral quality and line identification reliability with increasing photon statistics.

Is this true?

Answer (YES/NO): NO